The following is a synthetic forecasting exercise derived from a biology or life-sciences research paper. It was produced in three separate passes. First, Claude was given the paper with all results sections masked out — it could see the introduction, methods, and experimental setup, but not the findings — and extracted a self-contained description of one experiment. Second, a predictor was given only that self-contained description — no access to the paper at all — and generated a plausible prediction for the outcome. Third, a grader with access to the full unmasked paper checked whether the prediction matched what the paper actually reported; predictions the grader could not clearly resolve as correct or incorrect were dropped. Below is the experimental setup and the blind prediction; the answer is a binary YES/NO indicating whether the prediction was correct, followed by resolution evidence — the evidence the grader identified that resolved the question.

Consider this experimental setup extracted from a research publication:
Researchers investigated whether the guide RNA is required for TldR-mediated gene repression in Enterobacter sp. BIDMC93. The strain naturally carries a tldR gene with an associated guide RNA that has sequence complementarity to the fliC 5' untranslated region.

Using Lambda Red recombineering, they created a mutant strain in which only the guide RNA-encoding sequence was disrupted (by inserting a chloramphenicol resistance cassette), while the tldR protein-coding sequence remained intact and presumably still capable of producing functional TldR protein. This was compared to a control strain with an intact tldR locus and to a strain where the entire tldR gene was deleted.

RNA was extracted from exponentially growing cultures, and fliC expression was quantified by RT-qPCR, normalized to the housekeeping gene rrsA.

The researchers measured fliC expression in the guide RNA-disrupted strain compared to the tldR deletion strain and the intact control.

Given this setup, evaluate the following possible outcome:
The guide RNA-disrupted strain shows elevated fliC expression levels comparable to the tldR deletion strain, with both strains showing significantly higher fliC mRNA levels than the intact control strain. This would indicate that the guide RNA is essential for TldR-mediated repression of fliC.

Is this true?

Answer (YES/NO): YES